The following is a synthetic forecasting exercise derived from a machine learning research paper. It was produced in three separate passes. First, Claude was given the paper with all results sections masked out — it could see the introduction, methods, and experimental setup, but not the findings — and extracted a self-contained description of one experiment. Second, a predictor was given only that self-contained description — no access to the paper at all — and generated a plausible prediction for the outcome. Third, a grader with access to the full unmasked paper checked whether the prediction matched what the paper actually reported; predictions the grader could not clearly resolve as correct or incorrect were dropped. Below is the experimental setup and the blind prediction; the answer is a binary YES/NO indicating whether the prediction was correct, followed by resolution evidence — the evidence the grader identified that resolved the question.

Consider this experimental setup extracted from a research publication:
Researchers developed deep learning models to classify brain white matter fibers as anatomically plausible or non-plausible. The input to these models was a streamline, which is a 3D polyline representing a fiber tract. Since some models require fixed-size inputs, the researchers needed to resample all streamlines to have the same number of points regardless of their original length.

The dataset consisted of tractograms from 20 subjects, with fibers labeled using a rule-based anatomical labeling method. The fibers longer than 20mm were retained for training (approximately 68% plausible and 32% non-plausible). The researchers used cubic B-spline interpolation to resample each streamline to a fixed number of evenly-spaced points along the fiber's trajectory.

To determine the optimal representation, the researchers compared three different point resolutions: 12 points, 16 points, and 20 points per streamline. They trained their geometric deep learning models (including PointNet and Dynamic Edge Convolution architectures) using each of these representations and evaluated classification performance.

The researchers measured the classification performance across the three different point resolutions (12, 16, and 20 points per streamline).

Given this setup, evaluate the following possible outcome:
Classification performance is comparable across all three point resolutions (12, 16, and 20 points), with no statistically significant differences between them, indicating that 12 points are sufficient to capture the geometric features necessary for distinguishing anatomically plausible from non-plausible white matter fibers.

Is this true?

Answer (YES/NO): YES